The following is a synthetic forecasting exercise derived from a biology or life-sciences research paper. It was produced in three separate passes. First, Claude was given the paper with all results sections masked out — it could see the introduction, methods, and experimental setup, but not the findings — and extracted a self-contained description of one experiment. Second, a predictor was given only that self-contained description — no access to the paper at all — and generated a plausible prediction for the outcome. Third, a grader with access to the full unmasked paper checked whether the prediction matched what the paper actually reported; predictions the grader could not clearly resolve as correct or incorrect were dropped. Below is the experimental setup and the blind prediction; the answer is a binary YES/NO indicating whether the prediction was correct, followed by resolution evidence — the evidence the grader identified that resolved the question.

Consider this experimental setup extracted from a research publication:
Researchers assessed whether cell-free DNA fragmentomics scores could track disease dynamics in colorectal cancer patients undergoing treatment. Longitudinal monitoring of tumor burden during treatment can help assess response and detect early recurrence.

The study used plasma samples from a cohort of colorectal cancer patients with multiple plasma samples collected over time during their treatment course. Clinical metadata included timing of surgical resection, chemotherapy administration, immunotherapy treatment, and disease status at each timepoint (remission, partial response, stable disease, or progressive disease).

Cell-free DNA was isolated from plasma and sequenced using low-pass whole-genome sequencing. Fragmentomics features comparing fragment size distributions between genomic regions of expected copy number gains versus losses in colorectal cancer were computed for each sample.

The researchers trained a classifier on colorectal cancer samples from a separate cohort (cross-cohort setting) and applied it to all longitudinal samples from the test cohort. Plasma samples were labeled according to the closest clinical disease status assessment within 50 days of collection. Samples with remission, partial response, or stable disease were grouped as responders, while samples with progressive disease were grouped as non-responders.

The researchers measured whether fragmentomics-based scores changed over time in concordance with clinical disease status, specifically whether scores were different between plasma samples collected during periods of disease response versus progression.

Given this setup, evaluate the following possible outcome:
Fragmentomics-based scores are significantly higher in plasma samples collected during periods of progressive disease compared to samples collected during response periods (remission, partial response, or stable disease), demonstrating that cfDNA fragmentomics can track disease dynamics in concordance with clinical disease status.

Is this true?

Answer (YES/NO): YES